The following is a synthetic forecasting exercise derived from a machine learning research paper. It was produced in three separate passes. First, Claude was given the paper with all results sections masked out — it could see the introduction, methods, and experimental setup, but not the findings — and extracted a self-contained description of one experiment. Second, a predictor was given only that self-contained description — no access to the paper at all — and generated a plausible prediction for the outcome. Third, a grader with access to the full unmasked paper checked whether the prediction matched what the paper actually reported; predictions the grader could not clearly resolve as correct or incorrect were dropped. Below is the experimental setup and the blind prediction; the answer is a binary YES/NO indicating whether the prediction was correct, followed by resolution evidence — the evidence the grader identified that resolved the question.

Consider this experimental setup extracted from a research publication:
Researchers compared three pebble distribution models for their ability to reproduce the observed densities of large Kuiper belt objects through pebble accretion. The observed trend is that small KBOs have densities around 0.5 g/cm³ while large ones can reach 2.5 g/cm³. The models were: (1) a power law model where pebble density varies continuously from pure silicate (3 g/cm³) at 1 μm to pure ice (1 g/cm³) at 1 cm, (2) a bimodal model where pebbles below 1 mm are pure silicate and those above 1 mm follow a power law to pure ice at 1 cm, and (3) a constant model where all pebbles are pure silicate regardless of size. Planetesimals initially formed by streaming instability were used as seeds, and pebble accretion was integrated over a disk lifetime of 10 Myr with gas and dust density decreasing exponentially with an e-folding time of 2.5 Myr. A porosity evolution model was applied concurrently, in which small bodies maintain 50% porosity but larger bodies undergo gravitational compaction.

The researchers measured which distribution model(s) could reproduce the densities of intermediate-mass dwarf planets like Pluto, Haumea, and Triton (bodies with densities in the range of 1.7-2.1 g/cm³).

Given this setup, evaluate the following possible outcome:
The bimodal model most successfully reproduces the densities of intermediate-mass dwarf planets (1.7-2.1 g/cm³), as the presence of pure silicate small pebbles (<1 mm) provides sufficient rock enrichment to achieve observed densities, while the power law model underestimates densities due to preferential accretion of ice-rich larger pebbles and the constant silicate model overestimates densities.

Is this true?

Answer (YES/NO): YES